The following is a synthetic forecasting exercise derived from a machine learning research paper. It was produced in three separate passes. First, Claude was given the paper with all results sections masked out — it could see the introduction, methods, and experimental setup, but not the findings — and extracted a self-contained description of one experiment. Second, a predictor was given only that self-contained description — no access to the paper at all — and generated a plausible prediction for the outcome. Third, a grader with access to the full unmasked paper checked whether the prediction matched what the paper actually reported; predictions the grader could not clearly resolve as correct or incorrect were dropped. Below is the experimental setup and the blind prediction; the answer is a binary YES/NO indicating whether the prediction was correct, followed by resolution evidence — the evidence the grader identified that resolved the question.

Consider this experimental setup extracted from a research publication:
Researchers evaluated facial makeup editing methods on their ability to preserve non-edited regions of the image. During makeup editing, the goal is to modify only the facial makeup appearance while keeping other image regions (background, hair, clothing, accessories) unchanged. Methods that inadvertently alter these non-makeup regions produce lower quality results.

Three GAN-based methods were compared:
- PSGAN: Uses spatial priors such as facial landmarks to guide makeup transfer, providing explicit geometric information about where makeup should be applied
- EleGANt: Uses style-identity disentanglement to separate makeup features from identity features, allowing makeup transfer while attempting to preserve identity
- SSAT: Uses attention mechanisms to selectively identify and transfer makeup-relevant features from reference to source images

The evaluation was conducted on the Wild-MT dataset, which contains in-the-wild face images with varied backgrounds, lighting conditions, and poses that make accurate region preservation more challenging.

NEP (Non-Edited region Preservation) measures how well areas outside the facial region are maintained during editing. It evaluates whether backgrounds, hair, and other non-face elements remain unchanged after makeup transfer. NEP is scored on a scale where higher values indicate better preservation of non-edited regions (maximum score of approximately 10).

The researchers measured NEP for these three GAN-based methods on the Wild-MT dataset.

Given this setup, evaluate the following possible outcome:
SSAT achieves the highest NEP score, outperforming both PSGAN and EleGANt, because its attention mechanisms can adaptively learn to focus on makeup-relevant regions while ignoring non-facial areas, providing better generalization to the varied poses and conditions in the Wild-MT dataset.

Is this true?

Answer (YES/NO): NO